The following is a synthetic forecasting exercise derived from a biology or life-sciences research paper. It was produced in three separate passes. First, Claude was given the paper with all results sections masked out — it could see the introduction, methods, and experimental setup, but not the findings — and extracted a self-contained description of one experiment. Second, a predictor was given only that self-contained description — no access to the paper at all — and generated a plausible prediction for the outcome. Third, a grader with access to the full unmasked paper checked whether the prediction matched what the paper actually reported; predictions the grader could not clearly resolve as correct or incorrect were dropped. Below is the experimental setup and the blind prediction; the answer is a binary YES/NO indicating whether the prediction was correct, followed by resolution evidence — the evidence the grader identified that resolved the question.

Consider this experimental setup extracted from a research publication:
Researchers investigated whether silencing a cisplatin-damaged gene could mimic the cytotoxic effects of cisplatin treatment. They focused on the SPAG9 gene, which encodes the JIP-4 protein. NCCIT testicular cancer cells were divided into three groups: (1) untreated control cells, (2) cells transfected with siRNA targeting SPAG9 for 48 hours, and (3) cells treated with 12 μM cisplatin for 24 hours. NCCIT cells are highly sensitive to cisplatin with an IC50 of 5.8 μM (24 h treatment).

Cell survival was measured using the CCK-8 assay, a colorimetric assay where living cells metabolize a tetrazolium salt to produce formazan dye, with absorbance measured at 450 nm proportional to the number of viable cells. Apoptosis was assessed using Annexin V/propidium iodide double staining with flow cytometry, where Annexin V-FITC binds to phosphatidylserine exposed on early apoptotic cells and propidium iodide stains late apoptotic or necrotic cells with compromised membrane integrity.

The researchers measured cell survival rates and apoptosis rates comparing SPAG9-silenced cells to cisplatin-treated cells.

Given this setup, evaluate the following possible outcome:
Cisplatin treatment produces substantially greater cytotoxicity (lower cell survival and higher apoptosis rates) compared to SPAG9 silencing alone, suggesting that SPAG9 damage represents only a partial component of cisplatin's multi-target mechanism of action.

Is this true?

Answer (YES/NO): NO